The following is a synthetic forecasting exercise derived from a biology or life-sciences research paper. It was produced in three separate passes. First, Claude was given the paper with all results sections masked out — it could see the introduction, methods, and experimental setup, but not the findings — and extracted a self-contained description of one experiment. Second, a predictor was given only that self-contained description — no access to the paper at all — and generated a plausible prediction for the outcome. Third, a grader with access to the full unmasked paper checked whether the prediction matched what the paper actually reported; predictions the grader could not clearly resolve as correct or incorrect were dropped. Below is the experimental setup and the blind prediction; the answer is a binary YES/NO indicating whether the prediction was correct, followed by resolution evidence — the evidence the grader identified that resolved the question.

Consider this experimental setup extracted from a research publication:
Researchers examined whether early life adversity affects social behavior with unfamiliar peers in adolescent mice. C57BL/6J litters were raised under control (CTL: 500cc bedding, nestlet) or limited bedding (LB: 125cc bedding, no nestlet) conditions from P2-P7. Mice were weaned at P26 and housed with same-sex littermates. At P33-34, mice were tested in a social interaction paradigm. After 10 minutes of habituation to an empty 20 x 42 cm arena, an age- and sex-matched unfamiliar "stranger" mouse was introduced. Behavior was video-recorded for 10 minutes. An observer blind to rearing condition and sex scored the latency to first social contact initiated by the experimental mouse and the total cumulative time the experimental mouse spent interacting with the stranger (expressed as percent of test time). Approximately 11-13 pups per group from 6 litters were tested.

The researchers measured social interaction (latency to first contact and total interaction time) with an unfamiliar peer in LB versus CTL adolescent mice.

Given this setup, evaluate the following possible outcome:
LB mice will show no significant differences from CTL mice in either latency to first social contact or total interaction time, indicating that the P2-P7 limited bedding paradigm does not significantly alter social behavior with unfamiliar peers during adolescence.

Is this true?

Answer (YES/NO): YES